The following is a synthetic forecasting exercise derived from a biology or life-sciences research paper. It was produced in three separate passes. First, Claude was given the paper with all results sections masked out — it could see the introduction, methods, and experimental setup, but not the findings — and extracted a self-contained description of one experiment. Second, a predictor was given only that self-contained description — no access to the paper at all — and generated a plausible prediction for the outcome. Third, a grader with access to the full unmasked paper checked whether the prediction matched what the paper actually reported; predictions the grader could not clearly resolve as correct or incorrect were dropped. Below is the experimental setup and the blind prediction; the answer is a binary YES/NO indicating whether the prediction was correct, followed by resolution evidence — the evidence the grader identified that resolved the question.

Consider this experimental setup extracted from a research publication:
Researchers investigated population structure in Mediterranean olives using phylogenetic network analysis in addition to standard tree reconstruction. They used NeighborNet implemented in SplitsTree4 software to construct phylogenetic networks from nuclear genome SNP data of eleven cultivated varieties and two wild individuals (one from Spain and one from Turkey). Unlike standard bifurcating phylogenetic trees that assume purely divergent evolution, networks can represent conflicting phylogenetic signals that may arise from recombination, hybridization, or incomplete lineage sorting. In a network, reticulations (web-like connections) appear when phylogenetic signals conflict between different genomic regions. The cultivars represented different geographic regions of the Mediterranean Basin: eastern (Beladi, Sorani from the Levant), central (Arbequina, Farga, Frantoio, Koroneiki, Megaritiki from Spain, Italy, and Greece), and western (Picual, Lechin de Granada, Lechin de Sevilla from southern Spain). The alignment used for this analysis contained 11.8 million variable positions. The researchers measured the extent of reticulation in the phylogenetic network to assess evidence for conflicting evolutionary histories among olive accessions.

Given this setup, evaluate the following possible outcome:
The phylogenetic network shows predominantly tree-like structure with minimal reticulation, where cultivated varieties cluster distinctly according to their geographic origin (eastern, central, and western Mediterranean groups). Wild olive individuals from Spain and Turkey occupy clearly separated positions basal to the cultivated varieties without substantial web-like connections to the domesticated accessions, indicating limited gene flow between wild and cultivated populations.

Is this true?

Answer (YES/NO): NO